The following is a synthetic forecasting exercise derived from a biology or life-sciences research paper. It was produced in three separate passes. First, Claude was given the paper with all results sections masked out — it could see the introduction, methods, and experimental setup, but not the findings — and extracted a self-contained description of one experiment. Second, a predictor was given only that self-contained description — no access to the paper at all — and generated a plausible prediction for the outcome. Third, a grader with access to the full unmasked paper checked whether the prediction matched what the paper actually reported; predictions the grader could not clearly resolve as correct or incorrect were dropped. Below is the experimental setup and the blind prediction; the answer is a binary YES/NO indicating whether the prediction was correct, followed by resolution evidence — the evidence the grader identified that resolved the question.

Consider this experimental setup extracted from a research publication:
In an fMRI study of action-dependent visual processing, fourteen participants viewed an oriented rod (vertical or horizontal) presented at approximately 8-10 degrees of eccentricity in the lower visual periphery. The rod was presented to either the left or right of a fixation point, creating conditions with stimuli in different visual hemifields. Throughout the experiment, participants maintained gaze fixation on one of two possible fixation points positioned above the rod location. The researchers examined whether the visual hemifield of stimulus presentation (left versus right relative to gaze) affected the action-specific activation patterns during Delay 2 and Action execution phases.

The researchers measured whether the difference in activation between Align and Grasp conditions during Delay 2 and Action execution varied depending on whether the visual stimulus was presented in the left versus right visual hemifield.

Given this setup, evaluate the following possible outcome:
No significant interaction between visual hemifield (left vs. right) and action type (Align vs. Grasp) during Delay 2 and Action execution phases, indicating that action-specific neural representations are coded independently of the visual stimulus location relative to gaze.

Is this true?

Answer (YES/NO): YES